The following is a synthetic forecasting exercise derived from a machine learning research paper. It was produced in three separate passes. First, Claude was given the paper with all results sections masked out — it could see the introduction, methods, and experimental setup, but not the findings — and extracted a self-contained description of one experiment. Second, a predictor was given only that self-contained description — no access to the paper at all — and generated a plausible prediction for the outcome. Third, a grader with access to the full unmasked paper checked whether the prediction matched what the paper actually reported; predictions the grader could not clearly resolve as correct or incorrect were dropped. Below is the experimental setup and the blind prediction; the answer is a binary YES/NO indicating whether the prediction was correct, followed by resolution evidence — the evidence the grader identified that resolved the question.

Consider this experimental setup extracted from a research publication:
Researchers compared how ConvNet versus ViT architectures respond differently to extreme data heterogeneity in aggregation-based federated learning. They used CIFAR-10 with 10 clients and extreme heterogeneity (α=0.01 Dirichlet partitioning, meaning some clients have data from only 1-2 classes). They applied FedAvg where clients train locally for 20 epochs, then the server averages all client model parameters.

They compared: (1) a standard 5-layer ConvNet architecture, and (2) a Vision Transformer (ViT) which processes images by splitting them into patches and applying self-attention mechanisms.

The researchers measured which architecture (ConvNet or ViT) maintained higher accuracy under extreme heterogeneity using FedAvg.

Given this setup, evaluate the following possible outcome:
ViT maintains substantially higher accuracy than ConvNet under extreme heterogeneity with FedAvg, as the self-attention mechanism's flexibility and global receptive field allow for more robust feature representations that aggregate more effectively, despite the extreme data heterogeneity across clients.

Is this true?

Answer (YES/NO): YES